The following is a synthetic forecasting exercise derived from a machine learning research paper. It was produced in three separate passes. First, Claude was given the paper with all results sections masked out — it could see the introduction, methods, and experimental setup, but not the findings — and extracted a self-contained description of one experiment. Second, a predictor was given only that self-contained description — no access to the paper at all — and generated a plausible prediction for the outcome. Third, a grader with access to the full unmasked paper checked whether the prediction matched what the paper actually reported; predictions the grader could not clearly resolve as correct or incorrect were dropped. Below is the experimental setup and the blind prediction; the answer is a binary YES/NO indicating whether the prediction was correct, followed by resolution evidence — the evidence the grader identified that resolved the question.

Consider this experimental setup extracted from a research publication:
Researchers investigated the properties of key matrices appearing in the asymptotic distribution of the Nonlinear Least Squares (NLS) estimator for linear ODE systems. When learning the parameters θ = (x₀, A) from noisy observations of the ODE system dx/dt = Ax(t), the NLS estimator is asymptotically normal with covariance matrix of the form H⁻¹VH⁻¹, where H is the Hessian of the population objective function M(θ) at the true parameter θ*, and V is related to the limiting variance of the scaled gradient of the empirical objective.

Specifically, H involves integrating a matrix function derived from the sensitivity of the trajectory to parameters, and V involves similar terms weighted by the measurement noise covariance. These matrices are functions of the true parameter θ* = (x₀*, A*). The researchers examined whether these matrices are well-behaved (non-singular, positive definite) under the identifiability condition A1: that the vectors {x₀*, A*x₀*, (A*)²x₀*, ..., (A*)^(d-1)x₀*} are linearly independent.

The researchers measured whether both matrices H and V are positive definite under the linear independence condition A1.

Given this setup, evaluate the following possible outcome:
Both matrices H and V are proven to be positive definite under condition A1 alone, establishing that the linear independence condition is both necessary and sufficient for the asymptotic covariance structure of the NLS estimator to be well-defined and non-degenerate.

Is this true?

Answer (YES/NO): NO